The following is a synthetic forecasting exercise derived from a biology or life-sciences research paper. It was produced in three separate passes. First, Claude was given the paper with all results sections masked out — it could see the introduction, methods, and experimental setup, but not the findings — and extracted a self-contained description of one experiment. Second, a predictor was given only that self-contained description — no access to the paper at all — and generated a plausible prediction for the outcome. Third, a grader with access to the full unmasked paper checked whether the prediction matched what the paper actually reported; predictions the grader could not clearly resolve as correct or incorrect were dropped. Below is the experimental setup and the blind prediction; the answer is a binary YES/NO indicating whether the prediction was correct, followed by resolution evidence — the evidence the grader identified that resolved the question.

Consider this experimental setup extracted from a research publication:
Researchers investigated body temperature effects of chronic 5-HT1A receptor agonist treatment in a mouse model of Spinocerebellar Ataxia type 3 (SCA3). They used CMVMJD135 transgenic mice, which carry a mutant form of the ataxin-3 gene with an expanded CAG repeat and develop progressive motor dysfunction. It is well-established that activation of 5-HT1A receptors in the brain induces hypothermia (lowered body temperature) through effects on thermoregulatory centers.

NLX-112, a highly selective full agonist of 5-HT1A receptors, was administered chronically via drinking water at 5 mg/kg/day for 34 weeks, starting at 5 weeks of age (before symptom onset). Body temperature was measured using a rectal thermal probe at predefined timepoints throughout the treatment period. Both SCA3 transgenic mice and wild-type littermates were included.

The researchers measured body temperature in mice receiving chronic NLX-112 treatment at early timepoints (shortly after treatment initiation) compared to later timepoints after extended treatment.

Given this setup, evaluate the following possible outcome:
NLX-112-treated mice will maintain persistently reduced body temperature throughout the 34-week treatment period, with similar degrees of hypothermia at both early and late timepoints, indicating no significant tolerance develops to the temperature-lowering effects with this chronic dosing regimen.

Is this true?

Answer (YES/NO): NO